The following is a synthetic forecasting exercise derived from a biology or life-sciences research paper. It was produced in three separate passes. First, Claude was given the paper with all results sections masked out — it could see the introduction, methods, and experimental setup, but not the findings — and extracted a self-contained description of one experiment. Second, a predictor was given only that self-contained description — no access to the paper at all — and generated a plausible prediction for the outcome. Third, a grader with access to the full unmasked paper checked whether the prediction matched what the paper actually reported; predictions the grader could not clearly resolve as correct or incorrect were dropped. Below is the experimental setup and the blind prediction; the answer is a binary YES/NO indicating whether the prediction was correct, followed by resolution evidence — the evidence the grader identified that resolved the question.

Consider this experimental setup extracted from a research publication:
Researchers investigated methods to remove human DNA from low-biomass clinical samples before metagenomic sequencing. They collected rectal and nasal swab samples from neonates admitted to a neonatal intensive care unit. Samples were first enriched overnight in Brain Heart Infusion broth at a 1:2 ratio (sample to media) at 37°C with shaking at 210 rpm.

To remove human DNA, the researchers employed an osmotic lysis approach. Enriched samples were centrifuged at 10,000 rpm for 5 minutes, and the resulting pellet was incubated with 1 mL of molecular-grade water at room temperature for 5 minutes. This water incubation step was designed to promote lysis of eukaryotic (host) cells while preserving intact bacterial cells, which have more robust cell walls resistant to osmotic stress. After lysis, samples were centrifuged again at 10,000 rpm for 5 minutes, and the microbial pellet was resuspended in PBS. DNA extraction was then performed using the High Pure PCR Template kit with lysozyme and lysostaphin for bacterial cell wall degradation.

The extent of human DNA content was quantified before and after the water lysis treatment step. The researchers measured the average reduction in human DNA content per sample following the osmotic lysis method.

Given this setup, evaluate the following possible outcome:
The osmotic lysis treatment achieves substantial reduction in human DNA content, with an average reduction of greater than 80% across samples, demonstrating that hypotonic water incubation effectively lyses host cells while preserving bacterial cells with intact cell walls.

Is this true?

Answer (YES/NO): NO